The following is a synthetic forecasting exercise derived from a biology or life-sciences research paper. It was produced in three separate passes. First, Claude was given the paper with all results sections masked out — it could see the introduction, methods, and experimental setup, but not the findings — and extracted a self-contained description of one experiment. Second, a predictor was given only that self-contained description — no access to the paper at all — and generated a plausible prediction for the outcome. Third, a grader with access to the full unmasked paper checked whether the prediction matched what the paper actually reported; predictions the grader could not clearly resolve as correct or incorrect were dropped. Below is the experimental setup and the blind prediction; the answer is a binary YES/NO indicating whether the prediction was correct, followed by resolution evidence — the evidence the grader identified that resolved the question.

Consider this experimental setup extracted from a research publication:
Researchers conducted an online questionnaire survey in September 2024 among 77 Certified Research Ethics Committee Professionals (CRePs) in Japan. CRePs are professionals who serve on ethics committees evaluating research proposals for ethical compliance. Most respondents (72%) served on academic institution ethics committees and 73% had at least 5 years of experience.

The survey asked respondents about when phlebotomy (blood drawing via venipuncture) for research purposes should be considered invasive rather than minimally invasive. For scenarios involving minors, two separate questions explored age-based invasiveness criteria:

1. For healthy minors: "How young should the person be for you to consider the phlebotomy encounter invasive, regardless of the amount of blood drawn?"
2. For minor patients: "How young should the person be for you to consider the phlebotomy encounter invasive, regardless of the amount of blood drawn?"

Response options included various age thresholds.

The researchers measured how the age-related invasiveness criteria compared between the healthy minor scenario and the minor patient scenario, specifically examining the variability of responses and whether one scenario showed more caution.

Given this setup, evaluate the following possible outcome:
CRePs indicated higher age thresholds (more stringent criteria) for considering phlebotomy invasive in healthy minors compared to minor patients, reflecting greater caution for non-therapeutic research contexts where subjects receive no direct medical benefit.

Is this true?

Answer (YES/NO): YES